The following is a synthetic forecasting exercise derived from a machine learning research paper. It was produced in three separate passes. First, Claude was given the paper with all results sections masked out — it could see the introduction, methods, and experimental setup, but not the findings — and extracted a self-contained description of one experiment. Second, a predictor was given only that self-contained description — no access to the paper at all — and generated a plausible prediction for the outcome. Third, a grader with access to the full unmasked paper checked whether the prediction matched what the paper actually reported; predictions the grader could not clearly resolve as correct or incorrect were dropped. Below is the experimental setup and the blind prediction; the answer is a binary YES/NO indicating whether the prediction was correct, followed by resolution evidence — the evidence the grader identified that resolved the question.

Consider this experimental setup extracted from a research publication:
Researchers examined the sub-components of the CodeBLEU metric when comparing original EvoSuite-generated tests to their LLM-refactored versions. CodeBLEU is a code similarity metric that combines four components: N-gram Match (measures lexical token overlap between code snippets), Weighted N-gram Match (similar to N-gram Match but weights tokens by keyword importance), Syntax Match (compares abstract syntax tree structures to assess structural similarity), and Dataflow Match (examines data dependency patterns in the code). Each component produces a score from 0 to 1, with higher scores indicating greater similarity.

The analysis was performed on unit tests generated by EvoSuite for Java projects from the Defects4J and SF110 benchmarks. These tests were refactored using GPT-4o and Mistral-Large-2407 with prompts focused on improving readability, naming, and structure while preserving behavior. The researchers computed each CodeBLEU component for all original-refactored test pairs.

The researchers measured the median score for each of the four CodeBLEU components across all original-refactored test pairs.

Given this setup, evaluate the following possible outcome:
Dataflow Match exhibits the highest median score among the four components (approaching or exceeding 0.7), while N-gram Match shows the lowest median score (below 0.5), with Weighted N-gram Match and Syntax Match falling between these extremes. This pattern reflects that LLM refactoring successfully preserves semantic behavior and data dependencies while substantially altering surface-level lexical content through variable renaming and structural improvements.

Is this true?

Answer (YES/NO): NO